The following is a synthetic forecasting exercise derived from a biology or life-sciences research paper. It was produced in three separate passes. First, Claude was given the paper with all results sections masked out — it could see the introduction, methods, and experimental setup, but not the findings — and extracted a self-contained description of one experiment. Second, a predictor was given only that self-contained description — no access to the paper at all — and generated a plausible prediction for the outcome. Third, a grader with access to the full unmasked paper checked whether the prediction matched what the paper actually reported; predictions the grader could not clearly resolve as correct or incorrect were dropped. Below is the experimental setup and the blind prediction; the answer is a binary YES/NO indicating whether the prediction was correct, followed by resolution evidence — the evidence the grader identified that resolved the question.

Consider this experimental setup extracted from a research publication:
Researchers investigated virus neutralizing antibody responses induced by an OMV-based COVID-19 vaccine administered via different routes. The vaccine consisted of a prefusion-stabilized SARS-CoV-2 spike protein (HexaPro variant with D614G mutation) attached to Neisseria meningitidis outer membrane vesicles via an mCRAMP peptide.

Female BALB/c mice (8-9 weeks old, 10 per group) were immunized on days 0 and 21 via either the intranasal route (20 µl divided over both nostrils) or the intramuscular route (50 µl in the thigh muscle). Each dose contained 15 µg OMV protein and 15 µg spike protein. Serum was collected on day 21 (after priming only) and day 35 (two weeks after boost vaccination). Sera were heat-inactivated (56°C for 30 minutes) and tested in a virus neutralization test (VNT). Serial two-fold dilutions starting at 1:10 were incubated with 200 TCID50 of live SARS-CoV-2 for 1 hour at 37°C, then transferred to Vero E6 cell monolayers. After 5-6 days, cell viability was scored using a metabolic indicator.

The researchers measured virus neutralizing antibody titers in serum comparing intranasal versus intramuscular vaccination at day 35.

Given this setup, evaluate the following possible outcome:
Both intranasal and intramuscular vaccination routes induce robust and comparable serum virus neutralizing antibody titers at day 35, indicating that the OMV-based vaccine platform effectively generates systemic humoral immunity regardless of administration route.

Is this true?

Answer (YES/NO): NO